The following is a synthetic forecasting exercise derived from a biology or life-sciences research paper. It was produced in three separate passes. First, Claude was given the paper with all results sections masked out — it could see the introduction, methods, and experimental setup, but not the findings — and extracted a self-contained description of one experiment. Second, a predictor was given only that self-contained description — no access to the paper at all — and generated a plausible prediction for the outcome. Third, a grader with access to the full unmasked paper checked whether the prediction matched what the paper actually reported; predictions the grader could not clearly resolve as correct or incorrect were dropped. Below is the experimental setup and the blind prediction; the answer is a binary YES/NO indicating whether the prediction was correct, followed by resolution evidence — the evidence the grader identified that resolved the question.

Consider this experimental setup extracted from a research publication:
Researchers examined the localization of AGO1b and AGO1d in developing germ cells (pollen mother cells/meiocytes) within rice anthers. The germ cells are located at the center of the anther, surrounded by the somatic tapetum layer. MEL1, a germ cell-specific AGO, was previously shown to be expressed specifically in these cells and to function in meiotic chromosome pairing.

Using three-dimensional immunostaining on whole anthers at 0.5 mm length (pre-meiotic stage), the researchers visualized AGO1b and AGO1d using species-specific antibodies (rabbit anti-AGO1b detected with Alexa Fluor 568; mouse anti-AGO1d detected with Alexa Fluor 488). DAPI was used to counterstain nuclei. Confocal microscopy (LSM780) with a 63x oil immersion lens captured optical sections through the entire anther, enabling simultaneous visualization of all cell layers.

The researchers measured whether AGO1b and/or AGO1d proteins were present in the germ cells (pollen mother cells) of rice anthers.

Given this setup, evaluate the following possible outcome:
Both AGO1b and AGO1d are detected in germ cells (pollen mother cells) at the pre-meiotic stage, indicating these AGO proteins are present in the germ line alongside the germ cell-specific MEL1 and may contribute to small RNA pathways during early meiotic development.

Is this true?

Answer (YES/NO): YES